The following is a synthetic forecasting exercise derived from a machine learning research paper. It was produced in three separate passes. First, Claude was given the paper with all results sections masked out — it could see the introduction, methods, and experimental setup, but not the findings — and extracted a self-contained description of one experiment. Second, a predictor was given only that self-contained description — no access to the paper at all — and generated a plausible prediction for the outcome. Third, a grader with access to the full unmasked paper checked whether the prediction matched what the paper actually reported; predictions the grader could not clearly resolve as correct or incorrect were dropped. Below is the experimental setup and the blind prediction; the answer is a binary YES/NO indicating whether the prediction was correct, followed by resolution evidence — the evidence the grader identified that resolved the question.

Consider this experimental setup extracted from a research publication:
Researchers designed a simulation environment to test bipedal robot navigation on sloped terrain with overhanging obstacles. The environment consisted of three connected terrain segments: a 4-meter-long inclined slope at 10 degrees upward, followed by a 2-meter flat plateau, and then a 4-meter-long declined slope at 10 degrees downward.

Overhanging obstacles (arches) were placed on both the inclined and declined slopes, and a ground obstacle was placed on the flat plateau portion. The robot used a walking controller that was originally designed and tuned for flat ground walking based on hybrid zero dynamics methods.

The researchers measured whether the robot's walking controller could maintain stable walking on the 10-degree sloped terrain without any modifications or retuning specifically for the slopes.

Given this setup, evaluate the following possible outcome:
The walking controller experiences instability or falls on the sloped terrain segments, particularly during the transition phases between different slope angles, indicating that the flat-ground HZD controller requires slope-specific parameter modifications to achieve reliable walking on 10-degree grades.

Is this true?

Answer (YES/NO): NO